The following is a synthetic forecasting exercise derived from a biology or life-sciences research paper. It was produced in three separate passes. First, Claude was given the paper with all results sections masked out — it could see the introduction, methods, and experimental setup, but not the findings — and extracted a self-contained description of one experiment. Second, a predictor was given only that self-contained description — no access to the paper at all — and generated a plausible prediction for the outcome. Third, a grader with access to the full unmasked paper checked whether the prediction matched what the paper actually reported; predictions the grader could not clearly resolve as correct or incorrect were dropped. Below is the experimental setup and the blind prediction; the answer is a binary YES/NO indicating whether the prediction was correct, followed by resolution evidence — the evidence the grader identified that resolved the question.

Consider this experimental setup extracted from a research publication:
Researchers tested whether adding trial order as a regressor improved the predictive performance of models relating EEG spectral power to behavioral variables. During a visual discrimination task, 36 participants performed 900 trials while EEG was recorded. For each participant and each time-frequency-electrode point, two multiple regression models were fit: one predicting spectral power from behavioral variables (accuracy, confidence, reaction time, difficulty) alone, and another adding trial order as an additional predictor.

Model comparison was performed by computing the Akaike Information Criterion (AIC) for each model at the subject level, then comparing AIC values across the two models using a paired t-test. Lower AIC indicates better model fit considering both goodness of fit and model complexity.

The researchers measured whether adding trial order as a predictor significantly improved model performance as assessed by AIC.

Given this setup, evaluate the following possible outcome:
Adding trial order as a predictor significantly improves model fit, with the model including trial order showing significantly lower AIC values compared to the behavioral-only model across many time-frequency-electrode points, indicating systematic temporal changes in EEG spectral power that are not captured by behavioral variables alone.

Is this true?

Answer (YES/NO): YES